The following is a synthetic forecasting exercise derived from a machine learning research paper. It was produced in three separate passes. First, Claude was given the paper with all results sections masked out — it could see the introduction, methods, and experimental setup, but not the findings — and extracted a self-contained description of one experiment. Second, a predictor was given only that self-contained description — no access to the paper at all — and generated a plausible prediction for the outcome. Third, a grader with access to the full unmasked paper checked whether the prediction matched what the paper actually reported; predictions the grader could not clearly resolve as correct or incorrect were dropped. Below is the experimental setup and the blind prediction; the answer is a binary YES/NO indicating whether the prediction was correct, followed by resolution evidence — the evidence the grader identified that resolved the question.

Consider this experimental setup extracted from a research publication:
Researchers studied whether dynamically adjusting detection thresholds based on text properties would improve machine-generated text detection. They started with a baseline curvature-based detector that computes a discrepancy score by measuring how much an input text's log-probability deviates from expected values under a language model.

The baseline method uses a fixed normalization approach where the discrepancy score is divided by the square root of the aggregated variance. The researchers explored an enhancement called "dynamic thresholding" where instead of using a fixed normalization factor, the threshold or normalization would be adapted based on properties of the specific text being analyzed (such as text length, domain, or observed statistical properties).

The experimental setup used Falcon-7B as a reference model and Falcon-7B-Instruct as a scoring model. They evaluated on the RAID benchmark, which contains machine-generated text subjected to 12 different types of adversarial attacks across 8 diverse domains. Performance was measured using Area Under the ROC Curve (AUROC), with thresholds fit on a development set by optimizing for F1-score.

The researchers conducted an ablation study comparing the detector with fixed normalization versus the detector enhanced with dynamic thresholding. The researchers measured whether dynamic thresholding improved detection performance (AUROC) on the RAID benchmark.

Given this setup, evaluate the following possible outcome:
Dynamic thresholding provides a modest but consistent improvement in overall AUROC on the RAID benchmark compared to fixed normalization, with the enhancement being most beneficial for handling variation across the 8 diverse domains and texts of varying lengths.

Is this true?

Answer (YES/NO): NO